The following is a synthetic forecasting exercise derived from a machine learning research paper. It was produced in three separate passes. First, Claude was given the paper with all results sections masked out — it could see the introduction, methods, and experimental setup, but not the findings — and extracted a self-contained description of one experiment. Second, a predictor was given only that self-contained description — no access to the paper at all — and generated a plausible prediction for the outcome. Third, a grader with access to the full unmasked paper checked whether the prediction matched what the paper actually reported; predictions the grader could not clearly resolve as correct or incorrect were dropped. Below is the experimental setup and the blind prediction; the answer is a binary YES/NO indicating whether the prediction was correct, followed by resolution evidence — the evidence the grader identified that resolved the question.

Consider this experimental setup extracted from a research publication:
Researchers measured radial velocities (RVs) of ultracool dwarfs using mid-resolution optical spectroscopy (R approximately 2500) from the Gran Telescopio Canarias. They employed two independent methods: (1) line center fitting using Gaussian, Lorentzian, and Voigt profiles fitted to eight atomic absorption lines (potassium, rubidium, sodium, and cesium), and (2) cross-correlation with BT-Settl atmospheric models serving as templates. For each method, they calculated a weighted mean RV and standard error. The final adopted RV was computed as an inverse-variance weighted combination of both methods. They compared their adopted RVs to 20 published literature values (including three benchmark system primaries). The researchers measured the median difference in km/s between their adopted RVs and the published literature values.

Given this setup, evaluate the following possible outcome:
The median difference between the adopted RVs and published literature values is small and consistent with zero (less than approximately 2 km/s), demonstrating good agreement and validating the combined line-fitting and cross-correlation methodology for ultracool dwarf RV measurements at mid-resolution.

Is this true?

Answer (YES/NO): NO